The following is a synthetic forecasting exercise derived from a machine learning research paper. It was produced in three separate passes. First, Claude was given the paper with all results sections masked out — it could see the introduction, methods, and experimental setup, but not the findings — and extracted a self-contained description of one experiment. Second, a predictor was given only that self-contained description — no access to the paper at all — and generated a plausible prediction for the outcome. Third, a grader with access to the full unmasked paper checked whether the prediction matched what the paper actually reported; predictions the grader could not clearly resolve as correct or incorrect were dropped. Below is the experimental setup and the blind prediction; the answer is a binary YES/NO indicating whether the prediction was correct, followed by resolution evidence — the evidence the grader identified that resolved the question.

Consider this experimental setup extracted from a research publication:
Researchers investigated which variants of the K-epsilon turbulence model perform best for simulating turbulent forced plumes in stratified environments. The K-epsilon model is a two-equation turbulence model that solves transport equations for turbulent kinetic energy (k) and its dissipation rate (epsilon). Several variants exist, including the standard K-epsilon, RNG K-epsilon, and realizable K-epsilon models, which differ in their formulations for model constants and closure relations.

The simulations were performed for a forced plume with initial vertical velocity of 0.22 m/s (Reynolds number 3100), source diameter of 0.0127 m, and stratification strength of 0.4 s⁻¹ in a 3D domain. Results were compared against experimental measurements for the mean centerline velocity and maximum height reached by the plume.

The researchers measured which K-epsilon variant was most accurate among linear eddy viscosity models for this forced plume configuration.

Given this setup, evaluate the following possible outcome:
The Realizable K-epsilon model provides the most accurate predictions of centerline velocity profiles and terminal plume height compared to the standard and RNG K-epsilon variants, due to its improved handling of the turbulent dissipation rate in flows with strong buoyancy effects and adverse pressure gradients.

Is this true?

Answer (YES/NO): NO